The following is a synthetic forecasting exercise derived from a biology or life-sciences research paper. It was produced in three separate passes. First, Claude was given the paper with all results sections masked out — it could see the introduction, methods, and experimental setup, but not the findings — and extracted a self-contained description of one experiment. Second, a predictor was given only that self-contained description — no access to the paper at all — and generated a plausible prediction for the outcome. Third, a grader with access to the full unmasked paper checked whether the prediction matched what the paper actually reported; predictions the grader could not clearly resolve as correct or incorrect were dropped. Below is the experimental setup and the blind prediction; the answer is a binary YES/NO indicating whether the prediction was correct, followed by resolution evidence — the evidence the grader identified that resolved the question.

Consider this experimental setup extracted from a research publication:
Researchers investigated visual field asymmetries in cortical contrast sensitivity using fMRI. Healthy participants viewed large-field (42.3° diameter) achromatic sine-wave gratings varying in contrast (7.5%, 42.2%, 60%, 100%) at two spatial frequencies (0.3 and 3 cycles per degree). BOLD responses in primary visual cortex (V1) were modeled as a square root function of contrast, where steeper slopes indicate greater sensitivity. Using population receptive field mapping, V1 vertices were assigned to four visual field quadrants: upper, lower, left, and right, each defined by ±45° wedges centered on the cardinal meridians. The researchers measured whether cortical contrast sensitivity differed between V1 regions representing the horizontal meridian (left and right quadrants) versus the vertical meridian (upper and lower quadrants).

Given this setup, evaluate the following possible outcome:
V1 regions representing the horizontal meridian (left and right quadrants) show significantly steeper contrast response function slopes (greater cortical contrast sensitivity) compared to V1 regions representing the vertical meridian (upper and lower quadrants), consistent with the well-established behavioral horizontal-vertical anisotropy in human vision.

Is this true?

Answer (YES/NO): YES